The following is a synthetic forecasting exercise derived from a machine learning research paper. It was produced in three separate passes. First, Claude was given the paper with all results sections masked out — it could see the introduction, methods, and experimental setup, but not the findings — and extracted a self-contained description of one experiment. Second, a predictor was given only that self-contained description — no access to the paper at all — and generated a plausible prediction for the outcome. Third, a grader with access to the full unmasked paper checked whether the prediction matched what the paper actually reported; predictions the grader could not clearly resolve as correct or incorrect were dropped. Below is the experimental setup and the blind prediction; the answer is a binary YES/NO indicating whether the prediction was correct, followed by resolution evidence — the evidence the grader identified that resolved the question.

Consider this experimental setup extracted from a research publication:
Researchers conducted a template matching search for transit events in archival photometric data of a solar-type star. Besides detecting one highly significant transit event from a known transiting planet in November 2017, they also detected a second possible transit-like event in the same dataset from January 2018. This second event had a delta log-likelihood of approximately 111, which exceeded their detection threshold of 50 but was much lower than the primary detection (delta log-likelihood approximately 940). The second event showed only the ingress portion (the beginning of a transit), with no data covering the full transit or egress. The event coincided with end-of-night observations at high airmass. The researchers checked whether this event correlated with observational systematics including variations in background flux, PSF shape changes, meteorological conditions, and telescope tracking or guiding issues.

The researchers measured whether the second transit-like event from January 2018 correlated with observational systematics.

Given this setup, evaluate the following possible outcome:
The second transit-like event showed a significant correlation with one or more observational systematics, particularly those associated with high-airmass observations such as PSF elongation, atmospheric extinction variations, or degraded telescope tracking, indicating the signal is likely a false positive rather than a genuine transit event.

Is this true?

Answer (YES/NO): NO